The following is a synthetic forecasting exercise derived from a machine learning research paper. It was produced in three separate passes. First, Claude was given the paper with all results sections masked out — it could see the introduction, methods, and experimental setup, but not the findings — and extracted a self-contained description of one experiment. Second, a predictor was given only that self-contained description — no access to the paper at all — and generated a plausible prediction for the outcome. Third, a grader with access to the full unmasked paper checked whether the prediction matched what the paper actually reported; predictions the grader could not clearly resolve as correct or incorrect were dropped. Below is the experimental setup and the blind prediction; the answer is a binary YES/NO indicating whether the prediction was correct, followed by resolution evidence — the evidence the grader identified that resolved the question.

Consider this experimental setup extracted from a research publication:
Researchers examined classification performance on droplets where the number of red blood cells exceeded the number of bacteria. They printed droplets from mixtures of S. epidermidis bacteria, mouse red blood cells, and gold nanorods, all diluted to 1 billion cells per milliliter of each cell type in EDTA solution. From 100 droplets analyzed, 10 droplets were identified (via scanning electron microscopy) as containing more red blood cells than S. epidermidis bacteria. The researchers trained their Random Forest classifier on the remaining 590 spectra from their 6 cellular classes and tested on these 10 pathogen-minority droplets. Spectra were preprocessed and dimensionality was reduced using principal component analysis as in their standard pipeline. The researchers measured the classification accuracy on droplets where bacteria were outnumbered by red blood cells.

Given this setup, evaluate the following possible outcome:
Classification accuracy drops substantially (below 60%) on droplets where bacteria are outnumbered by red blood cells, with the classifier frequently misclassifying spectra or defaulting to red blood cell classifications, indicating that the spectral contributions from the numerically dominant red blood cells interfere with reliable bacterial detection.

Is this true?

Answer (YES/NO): NO